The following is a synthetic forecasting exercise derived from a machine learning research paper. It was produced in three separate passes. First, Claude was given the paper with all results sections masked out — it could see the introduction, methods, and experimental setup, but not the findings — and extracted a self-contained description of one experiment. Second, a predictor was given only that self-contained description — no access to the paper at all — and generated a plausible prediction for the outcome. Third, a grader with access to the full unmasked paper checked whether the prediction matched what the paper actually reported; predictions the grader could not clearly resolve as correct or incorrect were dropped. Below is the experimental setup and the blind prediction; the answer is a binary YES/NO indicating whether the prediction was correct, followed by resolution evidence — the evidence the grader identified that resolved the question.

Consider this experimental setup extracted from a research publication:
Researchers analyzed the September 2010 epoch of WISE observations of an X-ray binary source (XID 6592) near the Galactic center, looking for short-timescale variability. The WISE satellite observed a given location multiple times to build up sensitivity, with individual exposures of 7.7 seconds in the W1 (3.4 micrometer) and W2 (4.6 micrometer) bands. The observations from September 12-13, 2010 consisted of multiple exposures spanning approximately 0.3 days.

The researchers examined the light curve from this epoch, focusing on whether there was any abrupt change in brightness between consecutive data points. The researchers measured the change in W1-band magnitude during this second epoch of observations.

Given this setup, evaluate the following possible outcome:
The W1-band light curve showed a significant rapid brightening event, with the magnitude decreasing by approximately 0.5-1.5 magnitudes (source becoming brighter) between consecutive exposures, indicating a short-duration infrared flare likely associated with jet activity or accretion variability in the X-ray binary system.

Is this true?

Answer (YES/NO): NO